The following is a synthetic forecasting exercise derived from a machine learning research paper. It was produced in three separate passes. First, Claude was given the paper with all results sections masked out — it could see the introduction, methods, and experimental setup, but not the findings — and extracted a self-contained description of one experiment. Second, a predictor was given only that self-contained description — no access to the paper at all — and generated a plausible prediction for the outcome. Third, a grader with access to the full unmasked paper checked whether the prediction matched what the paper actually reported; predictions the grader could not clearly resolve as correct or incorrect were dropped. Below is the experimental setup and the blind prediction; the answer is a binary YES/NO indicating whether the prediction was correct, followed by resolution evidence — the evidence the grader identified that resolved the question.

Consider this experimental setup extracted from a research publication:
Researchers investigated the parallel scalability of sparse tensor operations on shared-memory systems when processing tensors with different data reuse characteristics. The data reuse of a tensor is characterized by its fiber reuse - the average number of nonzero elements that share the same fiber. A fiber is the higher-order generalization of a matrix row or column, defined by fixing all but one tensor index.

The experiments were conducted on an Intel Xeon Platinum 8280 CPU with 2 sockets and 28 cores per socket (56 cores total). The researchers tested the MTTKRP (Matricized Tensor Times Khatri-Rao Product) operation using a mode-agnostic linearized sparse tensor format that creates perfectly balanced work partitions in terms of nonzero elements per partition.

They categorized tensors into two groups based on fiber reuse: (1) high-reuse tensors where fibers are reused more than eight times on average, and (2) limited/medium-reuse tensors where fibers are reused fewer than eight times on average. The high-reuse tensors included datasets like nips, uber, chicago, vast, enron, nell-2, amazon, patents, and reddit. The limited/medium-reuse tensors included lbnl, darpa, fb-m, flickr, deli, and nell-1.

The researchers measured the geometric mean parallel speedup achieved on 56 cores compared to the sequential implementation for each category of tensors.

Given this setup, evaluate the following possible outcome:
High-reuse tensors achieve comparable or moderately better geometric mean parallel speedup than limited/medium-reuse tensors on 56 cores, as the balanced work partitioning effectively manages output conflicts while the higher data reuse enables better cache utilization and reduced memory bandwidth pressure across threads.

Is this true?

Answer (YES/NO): NO